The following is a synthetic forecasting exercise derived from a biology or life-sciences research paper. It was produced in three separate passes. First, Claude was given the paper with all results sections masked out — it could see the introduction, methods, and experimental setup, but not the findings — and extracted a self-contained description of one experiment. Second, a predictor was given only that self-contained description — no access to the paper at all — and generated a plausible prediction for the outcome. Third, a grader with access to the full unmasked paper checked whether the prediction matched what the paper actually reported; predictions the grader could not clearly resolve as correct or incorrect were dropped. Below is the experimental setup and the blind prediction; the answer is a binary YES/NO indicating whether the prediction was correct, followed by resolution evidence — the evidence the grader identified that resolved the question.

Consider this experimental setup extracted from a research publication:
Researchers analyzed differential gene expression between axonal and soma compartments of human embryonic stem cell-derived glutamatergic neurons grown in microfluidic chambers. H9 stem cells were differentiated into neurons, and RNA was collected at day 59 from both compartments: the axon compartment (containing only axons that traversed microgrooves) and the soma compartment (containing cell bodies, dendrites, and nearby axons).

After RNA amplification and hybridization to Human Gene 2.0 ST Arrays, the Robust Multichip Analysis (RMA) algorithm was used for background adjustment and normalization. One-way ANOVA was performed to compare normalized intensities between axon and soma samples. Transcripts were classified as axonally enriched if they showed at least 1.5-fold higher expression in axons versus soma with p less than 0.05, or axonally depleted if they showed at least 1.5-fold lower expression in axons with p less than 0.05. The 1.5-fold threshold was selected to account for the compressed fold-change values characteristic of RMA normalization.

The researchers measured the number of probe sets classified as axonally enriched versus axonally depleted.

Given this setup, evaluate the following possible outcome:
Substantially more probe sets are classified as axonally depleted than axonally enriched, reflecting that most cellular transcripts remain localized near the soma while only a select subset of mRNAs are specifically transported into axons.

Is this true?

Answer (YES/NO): NO